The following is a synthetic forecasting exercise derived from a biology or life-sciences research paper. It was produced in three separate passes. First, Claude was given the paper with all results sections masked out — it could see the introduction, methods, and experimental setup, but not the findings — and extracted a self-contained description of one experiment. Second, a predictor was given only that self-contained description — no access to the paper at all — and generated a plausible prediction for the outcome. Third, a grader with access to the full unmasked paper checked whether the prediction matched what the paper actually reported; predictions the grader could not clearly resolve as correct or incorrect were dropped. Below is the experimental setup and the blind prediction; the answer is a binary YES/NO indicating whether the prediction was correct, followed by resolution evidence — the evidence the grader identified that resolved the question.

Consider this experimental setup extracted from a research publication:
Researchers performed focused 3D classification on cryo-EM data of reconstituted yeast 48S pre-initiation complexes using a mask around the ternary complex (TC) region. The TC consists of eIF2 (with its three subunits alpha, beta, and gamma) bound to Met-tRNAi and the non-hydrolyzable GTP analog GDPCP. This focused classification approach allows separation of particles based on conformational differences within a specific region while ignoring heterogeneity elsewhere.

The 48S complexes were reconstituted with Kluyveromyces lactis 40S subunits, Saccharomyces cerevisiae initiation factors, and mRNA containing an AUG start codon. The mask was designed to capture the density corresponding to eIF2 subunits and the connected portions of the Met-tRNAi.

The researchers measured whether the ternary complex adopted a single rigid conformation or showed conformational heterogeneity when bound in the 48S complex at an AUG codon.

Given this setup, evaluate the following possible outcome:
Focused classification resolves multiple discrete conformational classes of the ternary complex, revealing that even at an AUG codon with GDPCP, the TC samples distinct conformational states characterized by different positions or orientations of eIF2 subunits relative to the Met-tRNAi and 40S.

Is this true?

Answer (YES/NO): YES